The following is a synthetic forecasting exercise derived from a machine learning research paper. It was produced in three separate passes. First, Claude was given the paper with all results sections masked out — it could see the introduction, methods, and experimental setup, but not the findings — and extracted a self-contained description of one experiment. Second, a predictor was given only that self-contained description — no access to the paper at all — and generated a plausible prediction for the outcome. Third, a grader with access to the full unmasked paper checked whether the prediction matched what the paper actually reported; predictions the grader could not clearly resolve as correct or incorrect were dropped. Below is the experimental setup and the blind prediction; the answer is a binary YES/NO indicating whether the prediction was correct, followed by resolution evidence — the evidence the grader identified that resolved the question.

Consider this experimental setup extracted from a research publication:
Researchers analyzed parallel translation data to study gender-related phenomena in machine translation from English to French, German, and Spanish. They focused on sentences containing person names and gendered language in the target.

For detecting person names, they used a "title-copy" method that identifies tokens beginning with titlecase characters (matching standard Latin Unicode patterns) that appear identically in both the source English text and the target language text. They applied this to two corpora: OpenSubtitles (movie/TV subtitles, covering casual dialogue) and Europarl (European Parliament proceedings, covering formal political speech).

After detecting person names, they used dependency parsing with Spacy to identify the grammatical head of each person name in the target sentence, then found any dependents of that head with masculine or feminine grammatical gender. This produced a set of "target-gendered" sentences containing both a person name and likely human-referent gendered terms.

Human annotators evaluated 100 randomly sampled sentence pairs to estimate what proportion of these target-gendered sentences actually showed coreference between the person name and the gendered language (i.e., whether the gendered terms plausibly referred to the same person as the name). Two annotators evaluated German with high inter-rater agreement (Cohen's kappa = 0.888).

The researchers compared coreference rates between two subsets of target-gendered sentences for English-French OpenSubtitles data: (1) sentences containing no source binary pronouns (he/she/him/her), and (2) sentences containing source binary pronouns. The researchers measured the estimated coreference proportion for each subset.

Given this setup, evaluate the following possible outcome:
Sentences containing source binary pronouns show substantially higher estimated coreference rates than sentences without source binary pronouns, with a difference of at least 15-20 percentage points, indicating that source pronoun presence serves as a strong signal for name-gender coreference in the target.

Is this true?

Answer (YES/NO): NO